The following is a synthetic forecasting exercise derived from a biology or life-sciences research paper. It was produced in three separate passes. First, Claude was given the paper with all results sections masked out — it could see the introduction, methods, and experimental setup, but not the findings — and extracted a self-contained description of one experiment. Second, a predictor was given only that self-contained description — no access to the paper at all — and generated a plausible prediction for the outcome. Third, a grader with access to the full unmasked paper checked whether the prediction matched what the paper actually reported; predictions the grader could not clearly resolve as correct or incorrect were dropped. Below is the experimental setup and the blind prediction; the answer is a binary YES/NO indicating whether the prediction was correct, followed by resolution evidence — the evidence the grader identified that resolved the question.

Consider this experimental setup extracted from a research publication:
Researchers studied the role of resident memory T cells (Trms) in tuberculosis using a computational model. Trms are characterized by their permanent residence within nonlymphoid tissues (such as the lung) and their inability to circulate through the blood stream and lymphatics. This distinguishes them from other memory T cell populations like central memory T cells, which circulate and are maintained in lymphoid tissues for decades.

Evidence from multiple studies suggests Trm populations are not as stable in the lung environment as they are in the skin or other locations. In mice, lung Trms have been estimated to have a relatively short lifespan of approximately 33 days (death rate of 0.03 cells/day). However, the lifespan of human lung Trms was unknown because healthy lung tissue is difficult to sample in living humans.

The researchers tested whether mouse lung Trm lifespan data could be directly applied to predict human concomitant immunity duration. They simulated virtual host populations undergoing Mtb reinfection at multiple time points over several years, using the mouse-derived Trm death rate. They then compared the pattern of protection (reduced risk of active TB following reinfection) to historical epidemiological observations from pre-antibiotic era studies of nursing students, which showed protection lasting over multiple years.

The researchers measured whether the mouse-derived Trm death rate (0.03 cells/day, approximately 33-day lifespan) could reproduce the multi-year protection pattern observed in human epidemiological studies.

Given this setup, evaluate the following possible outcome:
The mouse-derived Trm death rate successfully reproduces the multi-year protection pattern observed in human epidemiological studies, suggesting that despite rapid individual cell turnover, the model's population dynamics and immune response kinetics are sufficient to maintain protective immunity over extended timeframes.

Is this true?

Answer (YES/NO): NO